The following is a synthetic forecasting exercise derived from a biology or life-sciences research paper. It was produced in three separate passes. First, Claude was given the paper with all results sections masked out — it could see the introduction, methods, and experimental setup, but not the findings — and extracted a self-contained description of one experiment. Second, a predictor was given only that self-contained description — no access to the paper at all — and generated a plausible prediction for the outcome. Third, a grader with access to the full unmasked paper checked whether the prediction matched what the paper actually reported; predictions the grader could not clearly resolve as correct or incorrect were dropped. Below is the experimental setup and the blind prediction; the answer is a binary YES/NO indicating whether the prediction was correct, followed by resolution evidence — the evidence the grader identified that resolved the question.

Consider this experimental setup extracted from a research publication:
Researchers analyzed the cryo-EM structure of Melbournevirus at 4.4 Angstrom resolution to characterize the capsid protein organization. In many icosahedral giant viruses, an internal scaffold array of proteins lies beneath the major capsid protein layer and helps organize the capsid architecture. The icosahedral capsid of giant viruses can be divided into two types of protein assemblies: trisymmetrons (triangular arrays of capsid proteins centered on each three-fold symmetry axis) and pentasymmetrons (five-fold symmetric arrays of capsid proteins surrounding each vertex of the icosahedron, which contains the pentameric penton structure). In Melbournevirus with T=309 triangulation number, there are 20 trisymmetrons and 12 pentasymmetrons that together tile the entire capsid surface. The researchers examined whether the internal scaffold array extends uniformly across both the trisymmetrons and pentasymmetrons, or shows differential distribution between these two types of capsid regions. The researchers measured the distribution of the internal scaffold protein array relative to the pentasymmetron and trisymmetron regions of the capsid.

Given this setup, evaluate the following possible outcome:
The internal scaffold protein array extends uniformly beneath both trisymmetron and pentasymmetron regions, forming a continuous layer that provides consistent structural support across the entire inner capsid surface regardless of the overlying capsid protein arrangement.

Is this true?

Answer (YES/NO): NO